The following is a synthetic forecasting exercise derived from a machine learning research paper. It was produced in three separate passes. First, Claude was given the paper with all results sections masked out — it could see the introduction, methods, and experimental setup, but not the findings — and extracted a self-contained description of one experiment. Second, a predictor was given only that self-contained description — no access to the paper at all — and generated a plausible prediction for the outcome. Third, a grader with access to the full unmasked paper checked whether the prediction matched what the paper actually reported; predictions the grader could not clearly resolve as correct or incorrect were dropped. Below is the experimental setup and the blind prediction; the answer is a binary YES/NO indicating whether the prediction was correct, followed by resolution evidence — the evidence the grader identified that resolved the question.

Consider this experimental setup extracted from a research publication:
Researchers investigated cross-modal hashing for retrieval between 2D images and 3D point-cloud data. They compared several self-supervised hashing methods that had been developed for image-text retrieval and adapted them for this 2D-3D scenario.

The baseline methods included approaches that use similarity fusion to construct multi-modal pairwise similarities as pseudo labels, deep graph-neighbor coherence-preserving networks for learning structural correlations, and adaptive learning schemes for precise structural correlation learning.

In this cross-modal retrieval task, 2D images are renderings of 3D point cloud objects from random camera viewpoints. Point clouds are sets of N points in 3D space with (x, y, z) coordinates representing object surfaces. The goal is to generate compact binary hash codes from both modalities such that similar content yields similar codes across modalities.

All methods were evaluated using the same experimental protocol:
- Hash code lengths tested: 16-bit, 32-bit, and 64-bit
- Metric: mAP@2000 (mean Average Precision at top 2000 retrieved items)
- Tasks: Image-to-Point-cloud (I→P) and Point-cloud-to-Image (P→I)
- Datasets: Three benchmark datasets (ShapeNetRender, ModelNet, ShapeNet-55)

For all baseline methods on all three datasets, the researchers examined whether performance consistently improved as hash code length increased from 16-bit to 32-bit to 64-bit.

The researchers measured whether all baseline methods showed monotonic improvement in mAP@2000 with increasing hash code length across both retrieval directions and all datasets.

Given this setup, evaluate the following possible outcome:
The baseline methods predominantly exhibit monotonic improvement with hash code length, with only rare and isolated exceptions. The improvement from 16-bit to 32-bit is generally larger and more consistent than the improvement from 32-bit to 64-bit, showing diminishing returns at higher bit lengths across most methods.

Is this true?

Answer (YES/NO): NO